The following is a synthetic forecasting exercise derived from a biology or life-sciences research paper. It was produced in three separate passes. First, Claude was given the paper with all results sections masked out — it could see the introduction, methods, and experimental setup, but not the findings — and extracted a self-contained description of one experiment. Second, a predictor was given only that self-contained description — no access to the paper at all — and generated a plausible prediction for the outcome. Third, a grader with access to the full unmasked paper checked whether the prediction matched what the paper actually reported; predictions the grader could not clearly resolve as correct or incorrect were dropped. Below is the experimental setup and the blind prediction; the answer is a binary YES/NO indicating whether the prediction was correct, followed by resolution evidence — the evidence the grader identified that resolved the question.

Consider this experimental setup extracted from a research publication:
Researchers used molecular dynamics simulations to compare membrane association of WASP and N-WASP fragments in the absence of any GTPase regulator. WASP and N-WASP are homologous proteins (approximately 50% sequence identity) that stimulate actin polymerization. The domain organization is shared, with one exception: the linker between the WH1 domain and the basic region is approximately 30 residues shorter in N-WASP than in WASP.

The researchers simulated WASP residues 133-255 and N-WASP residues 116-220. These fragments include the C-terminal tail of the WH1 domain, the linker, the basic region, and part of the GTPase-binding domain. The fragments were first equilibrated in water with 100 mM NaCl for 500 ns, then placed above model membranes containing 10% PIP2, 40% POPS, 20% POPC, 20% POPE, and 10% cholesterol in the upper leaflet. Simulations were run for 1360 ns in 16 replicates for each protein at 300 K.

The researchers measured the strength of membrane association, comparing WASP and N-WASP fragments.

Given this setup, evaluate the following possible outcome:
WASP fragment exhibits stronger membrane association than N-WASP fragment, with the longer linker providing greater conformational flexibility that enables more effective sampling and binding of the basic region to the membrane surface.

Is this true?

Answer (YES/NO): NO